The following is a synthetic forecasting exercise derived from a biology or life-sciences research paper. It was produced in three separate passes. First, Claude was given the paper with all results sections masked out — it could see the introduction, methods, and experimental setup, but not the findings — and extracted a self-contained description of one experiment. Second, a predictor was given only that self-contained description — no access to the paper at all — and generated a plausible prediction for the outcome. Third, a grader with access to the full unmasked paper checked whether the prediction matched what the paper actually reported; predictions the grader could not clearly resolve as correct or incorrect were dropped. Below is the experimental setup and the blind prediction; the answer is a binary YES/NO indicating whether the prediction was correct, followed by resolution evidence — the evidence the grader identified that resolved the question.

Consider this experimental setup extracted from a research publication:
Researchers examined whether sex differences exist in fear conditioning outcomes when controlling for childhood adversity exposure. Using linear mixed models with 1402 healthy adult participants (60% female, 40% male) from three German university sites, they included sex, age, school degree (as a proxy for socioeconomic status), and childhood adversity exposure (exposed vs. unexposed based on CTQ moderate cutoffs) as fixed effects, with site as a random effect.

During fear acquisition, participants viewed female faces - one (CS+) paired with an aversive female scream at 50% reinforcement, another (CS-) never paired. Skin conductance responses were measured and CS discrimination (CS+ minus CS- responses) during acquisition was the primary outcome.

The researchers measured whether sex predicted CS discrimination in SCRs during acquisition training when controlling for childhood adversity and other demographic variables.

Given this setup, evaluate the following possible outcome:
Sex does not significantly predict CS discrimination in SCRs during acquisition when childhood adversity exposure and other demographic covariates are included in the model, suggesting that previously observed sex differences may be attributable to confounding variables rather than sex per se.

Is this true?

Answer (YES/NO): NO